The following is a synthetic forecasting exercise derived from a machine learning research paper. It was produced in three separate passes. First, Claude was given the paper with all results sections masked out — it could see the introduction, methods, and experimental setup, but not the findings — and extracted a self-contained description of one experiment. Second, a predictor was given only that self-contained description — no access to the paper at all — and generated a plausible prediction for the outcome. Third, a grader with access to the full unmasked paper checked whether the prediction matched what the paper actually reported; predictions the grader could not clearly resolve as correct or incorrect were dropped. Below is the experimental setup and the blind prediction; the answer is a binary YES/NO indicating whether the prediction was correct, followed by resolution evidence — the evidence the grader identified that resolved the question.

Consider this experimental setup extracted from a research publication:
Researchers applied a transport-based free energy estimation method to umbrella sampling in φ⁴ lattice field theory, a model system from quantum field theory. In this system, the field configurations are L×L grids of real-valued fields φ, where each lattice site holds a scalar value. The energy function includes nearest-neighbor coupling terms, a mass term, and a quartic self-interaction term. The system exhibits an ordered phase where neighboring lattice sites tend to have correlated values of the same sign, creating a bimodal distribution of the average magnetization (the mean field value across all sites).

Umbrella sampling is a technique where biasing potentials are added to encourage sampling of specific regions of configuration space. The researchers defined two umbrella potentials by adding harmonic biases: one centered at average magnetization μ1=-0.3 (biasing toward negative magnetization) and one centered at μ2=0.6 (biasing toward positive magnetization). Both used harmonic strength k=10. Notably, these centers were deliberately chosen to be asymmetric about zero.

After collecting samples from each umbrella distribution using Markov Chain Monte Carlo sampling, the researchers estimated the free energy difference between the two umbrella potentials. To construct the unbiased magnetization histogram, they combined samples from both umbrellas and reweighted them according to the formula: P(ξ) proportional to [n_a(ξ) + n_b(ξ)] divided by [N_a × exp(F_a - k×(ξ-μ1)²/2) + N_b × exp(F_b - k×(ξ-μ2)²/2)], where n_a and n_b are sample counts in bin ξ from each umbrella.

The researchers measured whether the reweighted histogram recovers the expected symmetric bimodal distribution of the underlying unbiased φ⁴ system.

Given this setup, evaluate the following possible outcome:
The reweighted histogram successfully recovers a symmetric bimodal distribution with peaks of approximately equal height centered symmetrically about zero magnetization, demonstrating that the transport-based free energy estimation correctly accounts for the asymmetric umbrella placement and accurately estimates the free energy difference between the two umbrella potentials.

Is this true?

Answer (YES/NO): YES